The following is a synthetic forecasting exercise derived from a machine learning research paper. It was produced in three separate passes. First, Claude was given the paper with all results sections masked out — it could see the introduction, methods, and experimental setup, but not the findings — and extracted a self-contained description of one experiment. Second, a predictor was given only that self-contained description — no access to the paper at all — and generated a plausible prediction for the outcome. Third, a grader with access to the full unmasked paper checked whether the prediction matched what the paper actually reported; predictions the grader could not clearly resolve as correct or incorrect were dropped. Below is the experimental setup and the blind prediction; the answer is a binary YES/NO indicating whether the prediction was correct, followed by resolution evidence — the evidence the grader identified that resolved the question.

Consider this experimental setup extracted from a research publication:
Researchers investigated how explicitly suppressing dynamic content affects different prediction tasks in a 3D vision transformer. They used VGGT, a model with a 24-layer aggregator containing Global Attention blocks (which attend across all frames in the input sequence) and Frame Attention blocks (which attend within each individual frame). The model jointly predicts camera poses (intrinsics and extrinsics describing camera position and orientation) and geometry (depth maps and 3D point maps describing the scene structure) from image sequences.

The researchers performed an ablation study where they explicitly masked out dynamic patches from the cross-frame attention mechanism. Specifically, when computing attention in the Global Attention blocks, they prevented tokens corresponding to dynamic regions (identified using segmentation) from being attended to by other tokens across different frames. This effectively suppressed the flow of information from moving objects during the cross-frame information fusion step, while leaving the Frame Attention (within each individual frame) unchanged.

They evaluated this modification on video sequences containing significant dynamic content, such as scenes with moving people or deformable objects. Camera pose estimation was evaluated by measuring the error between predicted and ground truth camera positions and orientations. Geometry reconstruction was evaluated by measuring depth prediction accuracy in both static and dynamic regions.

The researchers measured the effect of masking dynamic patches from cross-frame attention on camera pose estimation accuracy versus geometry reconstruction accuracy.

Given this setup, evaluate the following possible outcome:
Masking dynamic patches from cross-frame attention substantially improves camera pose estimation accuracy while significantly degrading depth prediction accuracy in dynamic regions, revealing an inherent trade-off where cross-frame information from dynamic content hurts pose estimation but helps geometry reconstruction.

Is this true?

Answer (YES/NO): YES